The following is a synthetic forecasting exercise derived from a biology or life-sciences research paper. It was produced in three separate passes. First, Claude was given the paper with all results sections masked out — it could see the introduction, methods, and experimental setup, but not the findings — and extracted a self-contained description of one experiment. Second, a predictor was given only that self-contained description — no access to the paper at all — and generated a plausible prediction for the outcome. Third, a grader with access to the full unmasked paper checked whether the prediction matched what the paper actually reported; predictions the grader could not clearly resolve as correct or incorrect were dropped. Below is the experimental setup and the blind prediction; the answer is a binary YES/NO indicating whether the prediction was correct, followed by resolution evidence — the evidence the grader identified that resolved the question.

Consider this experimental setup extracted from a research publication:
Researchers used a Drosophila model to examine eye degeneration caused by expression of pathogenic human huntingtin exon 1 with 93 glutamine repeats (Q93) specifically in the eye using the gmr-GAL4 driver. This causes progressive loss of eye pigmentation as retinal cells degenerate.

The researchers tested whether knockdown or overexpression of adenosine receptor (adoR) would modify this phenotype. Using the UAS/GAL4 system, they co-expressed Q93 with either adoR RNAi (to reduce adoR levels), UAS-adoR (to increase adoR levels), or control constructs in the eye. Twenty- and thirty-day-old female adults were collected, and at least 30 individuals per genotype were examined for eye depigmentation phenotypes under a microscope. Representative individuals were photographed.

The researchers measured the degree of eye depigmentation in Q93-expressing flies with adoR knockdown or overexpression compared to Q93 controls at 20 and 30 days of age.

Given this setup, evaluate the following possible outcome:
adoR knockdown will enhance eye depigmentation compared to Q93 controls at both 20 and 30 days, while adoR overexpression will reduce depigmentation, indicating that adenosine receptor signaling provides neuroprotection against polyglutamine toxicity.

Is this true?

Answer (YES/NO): NO